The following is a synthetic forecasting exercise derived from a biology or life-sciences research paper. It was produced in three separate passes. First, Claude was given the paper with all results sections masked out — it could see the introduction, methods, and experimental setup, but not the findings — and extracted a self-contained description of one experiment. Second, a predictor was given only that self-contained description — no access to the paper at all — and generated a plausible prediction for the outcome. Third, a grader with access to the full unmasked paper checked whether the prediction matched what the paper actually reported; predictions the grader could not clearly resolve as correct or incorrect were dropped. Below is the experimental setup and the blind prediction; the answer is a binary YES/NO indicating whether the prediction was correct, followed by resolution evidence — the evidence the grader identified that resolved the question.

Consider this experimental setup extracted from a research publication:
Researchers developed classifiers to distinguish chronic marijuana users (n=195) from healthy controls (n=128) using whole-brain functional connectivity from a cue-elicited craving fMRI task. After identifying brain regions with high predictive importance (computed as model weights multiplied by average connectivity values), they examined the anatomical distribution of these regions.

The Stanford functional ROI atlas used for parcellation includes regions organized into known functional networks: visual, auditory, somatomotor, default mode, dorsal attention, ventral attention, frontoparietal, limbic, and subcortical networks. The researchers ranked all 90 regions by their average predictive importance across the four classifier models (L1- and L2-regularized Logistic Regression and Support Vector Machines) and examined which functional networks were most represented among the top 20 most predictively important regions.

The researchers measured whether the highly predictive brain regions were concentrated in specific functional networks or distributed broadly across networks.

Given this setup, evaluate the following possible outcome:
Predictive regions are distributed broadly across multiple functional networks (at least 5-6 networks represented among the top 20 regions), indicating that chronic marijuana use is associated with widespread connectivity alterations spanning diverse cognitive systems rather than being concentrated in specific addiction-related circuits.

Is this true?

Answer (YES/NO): YES